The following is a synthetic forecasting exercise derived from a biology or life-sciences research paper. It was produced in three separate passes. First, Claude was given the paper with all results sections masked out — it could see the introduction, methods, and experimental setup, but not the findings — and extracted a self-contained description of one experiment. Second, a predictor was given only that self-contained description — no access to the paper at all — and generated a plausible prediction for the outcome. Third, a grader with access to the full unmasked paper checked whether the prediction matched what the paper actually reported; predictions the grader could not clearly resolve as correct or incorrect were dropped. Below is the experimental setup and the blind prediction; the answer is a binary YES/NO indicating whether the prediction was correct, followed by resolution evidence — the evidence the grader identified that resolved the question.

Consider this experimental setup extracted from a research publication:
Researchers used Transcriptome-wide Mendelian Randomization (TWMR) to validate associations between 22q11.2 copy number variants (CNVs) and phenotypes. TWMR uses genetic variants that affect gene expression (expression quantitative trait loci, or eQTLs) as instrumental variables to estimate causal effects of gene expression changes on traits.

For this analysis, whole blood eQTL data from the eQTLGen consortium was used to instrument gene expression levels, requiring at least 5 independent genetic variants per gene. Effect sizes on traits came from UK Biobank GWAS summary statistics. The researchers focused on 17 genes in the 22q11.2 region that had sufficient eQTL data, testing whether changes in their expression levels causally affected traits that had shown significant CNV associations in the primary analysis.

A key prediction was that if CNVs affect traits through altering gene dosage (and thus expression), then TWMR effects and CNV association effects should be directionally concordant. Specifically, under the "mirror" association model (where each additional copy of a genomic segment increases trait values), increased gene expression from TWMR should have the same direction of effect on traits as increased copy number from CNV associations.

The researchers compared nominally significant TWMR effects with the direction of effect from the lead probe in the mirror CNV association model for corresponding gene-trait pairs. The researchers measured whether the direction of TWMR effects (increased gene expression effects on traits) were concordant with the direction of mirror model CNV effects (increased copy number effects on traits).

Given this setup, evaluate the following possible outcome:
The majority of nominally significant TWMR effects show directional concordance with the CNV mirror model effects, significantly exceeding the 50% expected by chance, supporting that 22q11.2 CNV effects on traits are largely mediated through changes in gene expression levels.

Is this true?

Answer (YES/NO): YES